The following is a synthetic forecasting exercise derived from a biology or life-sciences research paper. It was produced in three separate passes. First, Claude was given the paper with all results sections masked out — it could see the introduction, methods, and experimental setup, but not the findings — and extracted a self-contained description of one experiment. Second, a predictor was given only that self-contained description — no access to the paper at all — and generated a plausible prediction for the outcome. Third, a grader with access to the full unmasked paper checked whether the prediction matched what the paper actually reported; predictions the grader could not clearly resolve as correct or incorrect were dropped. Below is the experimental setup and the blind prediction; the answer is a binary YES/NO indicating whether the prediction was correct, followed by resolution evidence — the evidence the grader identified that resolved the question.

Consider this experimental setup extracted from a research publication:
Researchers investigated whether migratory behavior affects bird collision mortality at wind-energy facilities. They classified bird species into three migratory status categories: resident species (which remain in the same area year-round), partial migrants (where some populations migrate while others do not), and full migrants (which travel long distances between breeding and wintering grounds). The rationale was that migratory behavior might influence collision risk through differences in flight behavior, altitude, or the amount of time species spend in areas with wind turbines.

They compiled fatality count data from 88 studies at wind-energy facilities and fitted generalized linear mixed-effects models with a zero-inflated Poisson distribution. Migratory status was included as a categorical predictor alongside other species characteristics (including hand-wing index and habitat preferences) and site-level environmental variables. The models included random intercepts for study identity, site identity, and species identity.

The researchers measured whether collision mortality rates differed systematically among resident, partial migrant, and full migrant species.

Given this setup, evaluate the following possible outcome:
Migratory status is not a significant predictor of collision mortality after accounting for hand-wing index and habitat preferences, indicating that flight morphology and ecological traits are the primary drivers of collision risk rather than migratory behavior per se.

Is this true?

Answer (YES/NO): NO